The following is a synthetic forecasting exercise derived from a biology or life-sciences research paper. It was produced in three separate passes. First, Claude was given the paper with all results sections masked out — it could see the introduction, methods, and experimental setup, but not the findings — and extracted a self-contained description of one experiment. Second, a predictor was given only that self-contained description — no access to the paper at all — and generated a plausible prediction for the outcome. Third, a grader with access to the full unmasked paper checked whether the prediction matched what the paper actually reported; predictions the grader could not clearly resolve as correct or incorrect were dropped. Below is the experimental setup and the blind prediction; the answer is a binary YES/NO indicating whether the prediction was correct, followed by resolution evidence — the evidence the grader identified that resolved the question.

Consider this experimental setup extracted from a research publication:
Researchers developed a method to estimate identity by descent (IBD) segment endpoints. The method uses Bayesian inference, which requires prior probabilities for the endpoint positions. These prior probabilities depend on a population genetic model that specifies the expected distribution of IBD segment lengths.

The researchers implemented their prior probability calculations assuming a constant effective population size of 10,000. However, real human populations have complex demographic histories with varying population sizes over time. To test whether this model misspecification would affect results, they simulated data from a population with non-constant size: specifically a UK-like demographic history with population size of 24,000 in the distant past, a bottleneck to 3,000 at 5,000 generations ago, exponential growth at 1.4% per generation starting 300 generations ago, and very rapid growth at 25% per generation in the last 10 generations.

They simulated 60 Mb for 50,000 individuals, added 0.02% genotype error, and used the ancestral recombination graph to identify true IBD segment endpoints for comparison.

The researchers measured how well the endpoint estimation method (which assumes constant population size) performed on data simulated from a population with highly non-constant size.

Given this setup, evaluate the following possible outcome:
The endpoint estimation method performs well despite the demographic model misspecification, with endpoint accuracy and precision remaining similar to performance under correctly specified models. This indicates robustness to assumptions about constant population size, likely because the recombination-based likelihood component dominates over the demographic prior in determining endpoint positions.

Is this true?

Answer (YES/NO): YES